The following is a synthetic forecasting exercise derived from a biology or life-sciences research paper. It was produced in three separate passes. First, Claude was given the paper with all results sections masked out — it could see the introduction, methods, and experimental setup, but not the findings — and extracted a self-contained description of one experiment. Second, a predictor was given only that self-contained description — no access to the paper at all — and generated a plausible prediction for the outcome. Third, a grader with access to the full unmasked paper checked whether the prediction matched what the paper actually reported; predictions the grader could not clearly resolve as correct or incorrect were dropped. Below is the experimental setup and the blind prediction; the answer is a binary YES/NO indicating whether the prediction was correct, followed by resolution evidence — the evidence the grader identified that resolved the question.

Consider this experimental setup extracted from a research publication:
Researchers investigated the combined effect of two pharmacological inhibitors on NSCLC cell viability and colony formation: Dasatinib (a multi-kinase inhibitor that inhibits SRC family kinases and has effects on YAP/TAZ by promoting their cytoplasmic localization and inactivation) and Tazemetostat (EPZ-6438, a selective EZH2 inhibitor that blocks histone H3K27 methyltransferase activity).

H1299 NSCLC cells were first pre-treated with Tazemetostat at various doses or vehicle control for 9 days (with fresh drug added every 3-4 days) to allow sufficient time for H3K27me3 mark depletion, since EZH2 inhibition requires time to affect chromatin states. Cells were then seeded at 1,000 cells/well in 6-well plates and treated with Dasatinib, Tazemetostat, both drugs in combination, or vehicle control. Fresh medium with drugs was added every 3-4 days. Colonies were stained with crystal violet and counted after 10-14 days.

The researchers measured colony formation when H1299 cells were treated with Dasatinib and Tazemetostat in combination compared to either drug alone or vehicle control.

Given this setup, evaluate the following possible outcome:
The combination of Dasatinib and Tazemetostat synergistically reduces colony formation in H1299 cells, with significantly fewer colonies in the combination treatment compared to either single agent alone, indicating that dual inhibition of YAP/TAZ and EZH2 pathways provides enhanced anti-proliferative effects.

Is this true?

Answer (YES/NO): YES